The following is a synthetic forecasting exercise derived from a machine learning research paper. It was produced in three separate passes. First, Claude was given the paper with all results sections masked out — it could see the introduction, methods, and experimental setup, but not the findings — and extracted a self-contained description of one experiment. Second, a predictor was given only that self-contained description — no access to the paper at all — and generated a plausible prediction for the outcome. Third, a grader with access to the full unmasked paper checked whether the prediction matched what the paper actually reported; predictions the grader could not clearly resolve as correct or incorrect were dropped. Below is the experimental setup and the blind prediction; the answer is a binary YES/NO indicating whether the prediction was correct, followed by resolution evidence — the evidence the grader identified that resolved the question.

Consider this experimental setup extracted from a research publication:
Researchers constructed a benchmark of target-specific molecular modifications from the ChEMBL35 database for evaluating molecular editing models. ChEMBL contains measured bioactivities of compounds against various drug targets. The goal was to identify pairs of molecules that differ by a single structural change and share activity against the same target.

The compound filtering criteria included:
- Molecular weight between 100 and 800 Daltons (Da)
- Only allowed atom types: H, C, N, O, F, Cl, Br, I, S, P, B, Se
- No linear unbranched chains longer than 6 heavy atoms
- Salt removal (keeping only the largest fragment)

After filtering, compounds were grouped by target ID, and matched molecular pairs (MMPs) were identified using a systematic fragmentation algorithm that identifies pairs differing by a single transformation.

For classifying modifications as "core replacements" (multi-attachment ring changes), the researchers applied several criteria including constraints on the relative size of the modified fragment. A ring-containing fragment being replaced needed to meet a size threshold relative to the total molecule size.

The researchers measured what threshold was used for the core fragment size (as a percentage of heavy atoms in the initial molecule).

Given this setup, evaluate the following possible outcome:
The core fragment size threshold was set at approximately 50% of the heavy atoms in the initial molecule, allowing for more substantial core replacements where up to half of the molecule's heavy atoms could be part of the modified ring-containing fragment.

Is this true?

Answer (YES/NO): YES